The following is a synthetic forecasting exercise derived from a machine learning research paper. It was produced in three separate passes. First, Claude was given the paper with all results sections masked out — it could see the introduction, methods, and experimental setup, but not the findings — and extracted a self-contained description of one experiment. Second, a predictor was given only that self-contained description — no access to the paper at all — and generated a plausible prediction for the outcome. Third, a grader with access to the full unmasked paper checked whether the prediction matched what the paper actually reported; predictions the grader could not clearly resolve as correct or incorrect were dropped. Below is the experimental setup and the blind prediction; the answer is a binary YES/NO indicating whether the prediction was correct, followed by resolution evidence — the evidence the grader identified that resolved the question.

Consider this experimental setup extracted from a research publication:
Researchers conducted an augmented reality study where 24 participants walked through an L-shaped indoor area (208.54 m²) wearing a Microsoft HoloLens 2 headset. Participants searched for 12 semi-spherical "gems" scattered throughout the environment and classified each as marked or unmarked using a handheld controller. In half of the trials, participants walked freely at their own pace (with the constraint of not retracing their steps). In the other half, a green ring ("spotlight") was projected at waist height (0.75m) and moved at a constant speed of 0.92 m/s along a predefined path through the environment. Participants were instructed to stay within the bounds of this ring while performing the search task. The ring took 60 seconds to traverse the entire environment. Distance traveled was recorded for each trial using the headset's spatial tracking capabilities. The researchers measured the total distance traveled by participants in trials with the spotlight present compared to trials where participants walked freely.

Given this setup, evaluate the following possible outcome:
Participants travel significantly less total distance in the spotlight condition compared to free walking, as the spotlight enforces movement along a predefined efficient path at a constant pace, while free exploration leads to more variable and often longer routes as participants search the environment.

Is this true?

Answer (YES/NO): YES